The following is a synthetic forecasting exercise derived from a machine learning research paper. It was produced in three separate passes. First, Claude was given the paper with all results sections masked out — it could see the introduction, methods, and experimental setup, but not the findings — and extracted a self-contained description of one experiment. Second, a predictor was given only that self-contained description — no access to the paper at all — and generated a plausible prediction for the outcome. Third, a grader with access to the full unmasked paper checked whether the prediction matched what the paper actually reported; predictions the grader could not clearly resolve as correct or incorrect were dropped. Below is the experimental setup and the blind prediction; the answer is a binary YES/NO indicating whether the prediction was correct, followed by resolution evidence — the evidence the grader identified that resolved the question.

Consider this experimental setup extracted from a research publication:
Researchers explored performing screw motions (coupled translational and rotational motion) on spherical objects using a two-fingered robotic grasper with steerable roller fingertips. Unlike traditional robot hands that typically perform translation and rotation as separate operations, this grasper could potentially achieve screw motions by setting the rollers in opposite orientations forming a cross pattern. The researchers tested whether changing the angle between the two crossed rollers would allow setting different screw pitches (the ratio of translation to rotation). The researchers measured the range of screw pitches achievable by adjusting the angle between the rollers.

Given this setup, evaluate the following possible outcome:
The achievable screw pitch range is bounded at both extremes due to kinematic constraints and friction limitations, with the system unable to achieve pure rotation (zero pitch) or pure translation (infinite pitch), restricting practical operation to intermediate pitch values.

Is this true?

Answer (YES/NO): NO